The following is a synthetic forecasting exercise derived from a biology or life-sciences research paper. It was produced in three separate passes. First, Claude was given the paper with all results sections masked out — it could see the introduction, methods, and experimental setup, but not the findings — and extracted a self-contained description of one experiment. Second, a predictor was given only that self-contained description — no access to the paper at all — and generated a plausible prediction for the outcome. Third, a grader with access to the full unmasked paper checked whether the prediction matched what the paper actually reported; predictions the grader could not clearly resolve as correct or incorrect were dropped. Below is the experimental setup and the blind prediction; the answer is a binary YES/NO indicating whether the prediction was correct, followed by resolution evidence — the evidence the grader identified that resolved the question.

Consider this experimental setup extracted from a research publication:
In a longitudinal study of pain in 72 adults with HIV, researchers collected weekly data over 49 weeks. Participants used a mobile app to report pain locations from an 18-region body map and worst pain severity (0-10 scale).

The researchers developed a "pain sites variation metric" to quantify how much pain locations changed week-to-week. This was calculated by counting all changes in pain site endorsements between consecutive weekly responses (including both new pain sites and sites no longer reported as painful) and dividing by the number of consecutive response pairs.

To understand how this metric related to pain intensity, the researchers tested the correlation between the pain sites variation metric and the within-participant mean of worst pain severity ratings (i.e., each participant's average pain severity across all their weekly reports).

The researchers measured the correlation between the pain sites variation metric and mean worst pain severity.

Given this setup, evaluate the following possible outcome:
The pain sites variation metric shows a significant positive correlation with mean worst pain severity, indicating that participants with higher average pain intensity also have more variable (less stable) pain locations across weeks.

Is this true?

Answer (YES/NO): YES